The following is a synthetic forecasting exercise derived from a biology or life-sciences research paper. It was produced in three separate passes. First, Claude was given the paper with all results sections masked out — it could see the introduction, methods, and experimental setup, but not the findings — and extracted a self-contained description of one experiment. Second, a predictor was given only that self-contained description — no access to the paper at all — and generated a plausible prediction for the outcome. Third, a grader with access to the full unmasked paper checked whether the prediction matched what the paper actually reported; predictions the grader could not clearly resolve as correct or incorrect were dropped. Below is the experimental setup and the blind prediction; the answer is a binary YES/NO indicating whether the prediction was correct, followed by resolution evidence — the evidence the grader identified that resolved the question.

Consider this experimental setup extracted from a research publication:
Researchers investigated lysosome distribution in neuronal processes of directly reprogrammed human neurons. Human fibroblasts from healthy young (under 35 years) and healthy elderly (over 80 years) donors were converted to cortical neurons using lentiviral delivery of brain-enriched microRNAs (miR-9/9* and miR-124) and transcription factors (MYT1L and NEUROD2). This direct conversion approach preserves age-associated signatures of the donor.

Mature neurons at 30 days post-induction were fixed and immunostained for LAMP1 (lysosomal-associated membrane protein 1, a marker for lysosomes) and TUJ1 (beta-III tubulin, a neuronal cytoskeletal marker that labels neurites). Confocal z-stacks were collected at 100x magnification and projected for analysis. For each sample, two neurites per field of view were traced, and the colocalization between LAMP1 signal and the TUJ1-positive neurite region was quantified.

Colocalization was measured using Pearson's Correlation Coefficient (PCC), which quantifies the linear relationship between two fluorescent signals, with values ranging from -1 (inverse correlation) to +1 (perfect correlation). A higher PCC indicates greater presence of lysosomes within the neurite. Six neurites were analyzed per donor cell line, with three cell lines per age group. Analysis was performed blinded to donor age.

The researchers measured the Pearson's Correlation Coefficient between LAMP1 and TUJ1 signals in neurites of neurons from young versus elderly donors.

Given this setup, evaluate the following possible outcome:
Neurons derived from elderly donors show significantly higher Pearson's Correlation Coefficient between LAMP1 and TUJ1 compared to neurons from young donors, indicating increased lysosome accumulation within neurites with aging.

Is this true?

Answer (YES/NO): NO